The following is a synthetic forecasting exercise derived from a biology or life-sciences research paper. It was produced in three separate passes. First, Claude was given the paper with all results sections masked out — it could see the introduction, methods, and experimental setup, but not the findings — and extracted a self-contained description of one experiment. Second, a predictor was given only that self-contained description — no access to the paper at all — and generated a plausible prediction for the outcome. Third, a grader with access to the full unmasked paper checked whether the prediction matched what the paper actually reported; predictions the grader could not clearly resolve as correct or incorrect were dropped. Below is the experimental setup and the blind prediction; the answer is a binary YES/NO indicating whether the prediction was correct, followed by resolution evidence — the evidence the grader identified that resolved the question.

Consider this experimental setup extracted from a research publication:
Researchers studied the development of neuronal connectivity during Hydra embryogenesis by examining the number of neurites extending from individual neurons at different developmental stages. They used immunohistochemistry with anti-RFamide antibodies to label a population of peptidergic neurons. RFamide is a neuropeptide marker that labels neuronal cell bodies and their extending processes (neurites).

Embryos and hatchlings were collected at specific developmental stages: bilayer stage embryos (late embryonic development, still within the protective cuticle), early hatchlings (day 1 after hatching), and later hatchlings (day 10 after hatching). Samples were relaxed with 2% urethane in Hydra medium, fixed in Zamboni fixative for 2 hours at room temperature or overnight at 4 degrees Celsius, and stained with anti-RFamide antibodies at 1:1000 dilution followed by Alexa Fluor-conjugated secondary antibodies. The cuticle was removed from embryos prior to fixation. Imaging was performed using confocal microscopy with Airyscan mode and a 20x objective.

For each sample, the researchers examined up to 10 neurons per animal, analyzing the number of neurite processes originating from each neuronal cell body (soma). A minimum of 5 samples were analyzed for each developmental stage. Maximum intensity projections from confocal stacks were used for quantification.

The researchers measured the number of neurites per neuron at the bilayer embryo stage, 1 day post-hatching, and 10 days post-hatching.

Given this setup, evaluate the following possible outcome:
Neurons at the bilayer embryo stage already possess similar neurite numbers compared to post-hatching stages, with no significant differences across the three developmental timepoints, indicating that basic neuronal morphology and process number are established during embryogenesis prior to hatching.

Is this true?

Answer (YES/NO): NO